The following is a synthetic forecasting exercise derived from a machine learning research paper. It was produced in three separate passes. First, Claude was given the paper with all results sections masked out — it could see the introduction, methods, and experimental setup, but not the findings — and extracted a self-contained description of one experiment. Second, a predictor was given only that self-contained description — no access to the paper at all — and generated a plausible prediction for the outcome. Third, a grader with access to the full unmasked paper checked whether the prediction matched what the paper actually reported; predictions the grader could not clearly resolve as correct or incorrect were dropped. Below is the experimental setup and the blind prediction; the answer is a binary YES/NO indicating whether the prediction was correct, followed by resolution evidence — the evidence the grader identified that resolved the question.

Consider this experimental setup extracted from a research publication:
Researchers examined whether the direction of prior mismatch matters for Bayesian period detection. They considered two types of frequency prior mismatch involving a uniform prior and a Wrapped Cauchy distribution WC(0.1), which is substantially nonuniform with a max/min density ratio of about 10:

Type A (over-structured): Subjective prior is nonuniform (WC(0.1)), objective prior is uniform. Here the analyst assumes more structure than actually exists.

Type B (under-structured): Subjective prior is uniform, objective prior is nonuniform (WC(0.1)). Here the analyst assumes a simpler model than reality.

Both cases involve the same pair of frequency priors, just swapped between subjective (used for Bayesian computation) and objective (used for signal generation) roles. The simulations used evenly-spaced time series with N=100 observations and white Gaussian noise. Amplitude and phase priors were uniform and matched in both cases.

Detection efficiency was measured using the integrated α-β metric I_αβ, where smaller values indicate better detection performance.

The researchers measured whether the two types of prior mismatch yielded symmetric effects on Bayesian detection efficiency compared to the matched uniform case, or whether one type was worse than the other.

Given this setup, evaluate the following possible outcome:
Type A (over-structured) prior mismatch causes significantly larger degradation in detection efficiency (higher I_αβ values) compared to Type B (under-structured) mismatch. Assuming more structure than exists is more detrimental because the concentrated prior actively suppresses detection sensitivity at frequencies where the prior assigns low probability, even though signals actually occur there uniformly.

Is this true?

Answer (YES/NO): NO